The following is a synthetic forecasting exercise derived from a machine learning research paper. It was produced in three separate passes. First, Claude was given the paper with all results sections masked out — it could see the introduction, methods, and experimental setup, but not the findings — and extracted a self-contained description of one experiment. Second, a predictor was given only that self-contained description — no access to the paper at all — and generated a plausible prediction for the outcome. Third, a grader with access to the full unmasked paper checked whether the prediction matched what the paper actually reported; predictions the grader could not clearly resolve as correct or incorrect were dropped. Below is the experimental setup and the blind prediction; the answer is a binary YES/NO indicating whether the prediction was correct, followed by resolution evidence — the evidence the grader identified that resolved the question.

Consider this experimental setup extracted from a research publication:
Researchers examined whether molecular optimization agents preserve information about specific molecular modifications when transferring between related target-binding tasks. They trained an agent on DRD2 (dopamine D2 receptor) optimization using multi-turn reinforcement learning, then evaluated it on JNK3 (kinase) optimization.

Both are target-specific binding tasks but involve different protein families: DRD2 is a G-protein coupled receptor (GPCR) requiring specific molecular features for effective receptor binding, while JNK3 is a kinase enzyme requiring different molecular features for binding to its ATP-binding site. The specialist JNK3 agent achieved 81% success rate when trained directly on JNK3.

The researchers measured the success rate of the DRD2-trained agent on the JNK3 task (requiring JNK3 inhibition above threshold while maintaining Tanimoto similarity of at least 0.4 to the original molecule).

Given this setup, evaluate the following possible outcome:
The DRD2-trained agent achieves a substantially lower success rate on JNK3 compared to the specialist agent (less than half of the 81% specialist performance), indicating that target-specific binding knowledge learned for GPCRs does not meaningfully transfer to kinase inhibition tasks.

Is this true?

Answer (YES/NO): NO